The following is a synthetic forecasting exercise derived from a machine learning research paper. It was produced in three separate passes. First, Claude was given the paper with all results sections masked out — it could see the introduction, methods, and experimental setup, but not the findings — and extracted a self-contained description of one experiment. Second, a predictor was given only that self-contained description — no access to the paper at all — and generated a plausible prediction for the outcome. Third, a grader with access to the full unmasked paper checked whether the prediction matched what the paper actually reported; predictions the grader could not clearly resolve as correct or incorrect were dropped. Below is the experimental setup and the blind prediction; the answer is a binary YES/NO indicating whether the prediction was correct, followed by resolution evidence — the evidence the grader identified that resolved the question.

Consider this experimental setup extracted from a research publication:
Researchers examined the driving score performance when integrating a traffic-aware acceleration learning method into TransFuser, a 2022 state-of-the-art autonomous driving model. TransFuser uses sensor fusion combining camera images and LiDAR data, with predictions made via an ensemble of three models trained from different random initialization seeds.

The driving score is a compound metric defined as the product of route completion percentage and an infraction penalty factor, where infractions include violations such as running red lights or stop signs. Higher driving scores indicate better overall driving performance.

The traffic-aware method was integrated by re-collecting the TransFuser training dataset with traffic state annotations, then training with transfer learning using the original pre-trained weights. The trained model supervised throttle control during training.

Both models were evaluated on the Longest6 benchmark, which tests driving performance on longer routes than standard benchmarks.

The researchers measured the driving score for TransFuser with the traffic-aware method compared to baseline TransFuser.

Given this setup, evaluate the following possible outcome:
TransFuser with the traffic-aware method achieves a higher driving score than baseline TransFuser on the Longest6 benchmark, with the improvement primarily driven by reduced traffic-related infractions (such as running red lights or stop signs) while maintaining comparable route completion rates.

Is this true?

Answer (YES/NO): NO